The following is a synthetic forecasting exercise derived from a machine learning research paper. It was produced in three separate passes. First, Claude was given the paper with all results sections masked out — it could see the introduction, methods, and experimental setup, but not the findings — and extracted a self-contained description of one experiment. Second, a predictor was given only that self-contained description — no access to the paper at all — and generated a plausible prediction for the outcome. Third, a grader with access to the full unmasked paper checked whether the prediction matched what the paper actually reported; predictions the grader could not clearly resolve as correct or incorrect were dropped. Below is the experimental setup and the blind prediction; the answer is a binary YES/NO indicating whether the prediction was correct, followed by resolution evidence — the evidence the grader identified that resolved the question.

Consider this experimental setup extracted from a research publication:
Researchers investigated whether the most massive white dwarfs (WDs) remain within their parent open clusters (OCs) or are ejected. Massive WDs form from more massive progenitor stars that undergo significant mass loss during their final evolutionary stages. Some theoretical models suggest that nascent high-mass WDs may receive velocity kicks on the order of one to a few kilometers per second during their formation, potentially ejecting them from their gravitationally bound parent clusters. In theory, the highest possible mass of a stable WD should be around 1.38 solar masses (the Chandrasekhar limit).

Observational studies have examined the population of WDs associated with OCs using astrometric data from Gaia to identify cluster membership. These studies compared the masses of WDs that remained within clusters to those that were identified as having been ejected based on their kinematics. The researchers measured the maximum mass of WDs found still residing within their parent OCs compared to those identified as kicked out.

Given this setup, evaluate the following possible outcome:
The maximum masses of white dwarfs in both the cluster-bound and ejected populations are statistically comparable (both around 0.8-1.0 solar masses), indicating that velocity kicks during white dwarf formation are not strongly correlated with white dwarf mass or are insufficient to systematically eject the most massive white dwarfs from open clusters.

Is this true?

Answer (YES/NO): NO